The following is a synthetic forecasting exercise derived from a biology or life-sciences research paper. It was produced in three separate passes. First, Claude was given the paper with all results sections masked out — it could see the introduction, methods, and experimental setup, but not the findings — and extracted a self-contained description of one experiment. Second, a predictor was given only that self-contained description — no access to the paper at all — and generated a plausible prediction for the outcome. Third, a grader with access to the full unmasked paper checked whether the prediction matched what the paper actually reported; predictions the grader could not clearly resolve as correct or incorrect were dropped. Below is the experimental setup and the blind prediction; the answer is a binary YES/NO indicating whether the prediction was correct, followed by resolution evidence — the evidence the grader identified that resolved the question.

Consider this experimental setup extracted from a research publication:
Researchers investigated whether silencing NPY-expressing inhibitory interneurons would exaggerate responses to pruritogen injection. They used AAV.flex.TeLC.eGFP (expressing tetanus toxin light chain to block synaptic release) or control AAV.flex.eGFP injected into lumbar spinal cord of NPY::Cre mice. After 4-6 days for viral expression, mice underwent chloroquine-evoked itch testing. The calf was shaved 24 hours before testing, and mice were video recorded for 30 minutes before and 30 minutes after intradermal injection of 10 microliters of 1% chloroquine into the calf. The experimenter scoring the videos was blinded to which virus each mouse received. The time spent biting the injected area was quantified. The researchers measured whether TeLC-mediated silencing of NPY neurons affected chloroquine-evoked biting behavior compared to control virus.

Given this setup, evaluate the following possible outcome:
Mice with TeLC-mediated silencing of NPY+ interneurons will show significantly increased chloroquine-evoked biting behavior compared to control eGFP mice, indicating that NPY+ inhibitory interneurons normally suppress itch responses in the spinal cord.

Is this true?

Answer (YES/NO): YES